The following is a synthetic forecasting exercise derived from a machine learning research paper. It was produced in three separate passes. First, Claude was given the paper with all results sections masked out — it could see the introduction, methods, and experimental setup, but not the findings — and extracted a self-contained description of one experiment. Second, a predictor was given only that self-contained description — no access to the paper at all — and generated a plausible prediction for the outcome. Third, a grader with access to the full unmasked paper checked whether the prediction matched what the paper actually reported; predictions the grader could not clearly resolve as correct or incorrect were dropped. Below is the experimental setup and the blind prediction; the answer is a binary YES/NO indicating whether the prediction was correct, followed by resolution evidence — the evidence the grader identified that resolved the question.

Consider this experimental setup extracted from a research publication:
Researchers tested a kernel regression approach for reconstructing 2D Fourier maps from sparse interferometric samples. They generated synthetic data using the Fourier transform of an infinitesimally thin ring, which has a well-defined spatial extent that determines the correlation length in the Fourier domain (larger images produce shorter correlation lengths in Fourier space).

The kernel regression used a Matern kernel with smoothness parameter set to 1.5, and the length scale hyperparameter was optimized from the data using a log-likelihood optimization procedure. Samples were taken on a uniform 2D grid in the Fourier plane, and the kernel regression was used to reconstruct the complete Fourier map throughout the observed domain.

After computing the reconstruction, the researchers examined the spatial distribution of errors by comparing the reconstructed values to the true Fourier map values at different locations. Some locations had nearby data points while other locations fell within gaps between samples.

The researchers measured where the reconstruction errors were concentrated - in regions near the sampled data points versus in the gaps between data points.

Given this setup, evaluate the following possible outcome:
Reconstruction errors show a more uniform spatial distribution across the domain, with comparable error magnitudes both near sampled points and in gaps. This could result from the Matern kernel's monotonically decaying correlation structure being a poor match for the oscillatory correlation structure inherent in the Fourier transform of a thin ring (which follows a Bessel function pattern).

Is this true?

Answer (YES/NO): NO